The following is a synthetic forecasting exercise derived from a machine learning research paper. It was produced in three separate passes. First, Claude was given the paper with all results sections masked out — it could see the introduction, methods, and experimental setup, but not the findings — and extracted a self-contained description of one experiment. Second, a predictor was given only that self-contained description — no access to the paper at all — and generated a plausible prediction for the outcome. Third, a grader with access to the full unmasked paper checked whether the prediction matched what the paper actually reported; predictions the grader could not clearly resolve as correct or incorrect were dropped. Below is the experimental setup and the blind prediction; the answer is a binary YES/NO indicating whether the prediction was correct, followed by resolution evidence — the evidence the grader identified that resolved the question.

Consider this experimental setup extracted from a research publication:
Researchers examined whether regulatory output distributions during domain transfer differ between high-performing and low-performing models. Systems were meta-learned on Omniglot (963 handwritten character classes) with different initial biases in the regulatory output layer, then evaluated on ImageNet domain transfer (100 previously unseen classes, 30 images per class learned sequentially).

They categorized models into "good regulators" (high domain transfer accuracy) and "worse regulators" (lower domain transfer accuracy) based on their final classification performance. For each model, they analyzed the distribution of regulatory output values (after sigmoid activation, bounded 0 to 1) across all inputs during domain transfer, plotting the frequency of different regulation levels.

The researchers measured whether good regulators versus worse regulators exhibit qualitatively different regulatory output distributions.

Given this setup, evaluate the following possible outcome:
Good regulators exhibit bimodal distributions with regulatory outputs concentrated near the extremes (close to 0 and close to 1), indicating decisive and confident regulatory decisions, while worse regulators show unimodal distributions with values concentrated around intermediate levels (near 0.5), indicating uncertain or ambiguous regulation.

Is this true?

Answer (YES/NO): NO